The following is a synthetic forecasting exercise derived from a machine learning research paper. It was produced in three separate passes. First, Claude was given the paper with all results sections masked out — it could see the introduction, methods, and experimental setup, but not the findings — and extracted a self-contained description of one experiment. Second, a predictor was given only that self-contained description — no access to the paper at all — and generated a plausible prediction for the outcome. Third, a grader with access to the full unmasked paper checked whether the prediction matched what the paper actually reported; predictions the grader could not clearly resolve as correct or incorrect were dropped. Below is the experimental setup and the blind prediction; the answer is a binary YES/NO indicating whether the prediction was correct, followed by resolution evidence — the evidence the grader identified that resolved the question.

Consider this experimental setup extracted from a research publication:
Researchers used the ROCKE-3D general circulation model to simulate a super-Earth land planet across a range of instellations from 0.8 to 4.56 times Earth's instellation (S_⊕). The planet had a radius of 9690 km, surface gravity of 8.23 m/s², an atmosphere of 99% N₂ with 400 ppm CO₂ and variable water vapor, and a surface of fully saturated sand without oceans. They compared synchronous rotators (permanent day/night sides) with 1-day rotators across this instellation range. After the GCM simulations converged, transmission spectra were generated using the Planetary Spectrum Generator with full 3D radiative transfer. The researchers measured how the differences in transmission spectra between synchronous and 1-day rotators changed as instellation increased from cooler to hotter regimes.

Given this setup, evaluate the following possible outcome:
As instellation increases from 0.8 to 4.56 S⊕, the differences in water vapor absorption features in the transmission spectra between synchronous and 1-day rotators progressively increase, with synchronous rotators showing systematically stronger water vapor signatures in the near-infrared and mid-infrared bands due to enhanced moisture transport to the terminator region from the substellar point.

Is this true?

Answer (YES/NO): NO